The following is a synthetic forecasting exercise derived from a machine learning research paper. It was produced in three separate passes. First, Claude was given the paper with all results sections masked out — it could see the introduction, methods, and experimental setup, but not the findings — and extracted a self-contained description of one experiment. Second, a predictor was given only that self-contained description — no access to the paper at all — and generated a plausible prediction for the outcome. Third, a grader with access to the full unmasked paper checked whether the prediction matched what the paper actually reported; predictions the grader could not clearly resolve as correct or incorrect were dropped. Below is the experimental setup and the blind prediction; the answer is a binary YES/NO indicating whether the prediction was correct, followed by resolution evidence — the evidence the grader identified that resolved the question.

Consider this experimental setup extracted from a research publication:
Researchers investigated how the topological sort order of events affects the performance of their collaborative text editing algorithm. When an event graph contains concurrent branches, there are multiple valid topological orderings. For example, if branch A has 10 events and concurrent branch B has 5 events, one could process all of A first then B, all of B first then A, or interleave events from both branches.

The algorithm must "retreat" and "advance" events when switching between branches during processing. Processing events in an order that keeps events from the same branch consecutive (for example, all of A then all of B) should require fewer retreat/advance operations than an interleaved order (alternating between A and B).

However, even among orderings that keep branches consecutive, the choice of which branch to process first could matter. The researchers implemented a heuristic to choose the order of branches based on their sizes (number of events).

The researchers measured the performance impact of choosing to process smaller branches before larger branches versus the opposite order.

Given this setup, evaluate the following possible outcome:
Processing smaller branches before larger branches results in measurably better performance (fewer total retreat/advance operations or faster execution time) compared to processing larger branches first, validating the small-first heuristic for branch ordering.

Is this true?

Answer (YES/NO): YES